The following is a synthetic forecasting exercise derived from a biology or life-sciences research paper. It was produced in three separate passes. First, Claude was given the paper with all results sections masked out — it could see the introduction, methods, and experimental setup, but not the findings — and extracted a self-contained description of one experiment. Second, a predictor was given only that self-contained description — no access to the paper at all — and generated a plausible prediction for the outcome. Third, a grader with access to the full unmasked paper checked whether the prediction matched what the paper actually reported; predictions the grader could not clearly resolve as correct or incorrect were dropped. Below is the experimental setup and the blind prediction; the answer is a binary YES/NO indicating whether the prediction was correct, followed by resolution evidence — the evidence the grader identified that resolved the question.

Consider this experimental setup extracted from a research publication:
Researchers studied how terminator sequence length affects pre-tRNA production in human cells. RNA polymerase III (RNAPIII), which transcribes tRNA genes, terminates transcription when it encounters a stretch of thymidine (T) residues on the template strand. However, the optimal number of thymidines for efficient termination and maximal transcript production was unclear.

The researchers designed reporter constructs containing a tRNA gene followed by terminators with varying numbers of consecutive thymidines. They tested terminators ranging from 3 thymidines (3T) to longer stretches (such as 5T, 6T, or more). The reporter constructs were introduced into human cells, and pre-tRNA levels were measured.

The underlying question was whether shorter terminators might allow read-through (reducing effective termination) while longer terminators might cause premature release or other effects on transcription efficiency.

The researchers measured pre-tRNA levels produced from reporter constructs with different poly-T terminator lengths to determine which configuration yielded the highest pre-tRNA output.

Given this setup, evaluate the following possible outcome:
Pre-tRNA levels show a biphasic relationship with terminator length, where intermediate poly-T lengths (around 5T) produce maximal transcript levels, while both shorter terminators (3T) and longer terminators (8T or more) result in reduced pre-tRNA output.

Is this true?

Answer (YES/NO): NO